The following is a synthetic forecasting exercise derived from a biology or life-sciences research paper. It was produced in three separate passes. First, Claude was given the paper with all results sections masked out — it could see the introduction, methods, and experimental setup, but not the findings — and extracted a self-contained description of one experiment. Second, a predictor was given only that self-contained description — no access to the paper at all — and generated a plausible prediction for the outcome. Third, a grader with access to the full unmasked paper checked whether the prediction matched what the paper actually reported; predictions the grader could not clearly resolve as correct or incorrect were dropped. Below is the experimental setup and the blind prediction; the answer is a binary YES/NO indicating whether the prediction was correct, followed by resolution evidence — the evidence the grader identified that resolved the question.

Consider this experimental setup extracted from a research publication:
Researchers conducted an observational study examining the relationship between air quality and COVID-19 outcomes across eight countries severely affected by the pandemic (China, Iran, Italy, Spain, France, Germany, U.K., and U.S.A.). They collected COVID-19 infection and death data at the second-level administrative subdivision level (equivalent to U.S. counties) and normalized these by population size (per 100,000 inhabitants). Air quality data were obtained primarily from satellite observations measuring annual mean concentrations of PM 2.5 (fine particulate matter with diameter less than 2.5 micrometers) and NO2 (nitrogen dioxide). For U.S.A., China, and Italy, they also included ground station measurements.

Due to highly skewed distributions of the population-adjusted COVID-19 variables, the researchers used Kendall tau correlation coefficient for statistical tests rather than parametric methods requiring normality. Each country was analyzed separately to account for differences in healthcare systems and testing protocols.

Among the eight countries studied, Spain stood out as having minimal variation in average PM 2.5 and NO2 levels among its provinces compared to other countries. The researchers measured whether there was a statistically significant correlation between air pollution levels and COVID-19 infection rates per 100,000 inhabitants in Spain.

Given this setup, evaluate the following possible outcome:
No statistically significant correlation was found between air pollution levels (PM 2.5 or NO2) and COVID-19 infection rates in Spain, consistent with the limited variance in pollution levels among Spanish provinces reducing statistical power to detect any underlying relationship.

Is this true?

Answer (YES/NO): YES